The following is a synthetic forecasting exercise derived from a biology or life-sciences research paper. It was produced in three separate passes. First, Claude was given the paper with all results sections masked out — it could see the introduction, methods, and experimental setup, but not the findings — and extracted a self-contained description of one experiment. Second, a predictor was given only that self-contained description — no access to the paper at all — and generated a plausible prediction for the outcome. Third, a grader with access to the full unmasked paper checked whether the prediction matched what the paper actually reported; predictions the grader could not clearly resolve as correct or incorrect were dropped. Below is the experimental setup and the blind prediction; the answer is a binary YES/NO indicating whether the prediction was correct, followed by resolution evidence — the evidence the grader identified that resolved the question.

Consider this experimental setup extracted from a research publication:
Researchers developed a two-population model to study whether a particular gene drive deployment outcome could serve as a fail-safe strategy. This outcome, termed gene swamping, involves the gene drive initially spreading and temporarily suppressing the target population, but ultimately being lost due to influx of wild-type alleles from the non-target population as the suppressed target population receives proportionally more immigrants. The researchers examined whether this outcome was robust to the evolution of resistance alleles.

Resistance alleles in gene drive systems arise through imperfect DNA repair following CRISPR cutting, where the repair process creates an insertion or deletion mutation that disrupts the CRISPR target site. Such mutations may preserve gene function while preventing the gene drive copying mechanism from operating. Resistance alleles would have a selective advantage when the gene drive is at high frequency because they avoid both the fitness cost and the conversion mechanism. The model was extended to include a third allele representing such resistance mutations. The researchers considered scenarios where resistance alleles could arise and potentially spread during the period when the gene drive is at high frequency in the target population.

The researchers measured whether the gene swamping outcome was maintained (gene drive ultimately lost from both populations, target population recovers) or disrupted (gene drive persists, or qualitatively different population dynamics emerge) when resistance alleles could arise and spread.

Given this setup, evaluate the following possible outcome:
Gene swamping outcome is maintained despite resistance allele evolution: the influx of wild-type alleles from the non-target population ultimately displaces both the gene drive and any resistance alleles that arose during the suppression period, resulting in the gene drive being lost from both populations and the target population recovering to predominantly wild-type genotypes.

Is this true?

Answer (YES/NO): NO